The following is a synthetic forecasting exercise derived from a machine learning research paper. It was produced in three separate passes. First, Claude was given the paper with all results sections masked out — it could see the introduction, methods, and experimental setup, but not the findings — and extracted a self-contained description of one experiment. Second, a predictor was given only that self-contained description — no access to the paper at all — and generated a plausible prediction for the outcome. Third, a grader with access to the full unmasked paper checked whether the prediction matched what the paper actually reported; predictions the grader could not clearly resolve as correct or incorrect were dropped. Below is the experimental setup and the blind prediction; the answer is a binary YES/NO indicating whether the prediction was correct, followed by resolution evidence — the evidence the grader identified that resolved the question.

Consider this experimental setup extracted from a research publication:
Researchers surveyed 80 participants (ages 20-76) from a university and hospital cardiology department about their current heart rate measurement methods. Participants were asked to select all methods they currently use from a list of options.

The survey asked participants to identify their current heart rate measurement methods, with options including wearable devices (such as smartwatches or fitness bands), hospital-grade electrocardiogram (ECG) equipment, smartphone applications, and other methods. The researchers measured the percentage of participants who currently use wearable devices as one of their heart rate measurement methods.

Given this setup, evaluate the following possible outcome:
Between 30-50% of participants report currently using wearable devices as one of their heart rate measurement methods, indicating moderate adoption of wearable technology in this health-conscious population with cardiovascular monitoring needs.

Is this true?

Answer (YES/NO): NO